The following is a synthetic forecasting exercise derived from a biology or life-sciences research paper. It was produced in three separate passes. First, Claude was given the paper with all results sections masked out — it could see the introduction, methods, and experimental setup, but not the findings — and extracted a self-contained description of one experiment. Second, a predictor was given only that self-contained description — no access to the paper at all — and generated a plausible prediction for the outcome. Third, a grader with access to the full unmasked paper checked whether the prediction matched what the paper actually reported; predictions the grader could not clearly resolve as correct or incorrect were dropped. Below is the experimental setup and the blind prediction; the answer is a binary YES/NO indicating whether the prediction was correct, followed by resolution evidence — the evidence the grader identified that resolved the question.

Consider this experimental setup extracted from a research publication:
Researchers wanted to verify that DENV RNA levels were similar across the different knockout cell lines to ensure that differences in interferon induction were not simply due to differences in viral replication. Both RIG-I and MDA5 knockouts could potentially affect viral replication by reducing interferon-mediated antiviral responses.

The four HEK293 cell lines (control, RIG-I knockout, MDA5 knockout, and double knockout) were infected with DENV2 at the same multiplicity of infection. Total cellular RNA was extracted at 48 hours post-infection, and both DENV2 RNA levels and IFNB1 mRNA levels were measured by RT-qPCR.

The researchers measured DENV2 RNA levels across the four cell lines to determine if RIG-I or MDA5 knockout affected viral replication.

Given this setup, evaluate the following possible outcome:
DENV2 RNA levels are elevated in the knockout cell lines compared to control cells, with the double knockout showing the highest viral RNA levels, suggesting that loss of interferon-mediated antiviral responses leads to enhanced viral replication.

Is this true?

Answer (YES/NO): NO